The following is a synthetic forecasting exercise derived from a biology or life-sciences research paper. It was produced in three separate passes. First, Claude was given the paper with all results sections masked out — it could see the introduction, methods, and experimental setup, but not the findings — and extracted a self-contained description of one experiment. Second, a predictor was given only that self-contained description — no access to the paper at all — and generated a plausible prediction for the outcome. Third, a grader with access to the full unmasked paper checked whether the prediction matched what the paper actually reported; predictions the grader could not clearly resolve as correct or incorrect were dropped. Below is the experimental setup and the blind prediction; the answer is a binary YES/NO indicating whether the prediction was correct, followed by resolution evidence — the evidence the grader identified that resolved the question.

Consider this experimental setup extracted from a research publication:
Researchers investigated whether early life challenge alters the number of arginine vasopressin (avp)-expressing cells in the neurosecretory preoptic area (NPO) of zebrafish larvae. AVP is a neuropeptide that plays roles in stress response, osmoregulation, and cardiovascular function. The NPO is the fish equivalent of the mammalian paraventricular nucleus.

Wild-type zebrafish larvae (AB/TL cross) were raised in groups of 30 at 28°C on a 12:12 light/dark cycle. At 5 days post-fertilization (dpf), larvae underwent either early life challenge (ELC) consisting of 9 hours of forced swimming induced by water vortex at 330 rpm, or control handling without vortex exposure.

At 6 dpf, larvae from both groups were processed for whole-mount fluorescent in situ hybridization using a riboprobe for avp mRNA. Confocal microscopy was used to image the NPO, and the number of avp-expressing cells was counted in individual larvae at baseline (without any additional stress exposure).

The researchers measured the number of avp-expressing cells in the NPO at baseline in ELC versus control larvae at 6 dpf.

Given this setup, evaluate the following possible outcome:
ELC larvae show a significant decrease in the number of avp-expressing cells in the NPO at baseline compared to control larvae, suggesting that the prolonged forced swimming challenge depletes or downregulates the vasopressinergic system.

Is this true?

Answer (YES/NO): YES